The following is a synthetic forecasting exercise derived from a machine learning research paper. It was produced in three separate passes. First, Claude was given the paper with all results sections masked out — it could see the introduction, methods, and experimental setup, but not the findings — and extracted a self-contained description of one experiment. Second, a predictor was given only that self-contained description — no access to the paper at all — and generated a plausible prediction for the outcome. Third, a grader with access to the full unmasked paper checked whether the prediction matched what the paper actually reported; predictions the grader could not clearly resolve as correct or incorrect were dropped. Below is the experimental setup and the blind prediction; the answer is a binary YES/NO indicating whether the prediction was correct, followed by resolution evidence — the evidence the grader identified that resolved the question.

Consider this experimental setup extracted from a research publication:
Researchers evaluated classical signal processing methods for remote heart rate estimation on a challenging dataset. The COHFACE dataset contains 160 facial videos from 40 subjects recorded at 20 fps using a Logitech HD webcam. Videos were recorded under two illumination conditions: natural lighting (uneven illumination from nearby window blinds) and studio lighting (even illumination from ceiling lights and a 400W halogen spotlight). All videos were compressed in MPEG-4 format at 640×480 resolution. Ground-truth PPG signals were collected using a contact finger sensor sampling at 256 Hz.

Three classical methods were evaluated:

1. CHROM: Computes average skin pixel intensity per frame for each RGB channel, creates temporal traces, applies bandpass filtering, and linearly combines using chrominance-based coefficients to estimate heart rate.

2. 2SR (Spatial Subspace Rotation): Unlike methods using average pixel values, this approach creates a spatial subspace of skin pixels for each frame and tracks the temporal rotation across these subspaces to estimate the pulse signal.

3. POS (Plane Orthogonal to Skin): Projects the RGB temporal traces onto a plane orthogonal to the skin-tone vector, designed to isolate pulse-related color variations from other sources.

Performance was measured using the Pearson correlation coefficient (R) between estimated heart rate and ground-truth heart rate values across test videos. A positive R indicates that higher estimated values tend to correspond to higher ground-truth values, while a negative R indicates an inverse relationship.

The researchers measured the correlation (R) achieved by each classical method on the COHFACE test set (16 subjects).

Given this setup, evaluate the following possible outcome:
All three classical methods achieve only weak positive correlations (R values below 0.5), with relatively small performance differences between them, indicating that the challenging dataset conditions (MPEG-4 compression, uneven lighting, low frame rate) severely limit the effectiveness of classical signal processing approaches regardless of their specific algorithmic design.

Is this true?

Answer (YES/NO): NO